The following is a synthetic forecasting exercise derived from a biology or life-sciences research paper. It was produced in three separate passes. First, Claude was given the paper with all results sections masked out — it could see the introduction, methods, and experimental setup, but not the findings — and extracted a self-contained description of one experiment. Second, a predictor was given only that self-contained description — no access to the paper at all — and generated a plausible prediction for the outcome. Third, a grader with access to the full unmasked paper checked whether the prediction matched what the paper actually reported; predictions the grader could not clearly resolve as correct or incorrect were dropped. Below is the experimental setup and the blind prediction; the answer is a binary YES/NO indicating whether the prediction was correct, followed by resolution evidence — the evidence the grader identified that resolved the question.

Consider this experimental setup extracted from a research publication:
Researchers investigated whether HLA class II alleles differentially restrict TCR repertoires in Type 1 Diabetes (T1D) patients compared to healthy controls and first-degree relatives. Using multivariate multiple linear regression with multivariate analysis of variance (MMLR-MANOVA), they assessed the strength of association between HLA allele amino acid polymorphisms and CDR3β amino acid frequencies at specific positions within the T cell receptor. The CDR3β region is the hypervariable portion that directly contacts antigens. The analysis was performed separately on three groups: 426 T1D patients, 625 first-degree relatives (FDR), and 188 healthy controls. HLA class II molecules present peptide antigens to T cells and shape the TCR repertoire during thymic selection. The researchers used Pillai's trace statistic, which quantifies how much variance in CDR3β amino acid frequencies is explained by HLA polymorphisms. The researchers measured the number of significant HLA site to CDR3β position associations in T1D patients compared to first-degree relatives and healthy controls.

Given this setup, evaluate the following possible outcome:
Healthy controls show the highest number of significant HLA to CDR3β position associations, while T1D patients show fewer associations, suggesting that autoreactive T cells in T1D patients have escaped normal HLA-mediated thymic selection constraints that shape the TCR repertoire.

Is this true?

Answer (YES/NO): NO